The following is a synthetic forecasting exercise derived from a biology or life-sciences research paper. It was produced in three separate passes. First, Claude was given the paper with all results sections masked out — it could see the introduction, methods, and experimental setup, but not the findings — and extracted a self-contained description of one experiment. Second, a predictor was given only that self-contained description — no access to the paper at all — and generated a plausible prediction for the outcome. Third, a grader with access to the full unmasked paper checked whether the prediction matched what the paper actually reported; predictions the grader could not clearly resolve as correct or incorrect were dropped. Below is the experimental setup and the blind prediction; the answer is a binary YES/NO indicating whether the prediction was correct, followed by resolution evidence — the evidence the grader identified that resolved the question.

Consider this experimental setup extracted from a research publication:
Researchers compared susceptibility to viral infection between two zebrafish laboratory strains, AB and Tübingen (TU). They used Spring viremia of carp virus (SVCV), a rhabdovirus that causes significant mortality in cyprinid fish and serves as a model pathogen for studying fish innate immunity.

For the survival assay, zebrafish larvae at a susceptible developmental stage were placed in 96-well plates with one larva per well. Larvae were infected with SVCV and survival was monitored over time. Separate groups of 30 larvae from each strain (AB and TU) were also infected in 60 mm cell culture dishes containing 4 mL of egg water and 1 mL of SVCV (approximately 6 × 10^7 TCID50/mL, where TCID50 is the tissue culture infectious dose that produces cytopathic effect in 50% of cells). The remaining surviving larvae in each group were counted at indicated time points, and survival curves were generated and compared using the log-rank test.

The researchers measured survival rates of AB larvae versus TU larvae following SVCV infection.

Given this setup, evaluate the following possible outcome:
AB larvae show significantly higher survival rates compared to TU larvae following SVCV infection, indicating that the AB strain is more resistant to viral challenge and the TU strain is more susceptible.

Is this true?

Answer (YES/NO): YES